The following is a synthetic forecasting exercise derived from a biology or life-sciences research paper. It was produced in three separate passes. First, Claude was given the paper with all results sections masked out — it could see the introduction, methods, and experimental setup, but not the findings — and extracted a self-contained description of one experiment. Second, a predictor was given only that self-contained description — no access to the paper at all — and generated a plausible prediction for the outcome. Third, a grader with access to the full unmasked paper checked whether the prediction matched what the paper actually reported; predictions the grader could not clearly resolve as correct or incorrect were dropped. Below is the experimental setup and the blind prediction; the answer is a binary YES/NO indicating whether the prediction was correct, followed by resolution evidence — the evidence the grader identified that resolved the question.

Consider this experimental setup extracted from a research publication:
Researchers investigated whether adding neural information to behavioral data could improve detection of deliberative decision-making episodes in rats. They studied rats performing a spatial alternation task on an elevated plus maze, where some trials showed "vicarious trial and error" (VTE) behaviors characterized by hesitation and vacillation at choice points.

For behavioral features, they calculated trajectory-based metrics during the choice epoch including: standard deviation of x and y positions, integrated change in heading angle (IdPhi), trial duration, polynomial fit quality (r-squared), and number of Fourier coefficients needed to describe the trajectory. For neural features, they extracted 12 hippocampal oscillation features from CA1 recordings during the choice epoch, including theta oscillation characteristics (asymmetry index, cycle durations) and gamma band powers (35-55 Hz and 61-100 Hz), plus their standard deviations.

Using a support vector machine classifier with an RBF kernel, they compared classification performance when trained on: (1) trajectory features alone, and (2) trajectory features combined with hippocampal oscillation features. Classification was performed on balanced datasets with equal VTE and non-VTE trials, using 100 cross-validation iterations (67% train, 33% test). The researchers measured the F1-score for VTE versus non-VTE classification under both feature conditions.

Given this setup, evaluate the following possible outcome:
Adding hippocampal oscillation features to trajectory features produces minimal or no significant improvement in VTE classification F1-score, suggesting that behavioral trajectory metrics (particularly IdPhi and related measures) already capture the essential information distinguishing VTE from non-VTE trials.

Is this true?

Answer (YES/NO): NO